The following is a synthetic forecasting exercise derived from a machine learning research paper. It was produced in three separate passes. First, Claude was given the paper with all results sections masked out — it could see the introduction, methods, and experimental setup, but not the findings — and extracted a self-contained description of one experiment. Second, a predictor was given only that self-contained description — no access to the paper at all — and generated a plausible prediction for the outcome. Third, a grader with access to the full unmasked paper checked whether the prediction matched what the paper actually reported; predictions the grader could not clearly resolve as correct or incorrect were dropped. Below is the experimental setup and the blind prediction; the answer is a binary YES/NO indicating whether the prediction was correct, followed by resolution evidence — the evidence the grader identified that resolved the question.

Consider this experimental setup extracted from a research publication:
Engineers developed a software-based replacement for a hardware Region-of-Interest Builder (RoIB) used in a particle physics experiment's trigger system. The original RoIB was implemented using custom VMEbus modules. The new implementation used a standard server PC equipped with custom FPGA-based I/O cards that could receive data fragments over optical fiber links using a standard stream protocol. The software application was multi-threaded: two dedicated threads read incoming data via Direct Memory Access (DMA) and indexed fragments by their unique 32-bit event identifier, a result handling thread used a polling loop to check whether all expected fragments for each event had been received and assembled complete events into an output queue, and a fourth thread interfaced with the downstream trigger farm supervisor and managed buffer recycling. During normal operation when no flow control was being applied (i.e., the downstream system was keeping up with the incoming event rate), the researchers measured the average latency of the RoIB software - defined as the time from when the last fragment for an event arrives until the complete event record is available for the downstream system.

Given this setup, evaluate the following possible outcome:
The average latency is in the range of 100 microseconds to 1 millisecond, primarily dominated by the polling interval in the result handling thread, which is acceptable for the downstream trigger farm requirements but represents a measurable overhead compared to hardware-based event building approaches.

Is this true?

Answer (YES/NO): NO